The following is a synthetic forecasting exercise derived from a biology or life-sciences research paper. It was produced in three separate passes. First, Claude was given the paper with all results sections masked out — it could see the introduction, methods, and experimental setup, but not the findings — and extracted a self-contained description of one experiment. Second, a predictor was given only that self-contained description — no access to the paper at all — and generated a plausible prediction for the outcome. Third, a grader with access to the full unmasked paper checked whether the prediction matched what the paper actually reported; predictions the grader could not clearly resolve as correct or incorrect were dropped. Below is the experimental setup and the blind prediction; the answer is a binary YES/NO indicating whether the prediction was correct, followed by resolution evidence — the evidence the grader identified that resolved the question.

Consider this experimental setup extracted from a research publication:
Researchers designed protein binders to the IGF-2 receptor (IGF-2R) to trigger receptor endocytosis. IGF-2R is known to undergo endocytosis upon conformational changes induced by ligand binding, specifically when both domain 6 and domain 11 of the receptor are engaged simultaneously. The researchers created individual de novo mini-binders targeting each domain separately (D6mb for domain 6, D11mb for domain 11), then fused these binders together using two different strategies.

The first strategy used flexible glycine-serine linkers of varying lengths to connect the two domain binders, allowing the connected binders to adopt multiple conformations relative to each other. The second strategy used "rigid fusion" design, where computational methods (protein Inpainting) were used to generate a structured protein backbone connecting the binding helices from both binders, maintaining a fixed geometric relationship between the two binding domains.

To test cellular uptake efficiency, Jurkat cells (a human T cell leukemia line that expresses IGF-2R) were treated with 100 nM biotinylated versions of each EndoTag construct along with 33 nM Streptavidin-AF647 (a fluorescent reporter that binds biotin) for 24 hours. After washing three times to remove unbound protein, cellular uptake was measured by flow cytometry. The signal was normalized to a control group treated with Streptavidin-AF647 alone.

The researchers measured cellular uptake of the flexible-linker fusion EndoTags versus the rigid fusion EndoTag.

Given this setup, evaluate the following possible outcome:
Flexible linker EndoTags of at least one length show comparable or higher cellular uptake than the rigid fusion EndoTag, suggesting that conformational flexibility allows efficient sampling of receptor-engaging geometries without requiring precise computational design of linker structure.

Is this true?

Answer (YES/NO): YES